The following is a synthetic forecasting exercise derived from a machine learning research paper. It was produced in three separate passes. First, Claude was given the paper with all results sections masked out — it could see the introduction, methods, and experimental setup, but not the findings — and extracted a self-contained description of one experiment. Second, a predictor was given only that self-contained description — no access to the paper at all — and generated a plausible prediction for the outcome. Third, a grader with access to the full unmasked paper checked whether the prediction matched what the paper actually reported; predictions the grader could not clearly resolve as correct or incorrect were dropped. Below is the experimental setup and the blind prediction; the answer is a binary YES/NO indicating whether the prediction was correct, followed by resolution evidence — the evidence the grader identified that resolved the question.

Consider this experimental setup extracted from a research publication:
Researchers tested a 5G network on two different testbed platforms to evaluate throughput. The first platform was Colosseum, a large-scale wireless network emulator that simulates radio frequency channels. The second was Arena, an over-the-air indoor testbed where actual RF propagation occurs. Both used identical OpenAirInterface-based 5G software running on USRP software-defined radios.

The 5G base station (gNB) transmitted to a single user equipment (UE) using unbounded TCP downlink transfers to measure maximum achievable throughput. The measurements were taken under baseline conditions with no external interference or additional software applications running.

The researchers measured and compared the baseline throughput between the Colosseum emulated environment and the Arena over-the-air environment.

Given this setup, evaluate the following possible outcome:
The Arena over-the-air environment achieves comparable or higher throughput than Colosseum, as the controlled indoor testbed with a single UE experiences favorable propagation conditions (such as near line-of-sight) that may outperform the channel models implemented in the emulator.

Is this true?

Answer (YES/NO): YES